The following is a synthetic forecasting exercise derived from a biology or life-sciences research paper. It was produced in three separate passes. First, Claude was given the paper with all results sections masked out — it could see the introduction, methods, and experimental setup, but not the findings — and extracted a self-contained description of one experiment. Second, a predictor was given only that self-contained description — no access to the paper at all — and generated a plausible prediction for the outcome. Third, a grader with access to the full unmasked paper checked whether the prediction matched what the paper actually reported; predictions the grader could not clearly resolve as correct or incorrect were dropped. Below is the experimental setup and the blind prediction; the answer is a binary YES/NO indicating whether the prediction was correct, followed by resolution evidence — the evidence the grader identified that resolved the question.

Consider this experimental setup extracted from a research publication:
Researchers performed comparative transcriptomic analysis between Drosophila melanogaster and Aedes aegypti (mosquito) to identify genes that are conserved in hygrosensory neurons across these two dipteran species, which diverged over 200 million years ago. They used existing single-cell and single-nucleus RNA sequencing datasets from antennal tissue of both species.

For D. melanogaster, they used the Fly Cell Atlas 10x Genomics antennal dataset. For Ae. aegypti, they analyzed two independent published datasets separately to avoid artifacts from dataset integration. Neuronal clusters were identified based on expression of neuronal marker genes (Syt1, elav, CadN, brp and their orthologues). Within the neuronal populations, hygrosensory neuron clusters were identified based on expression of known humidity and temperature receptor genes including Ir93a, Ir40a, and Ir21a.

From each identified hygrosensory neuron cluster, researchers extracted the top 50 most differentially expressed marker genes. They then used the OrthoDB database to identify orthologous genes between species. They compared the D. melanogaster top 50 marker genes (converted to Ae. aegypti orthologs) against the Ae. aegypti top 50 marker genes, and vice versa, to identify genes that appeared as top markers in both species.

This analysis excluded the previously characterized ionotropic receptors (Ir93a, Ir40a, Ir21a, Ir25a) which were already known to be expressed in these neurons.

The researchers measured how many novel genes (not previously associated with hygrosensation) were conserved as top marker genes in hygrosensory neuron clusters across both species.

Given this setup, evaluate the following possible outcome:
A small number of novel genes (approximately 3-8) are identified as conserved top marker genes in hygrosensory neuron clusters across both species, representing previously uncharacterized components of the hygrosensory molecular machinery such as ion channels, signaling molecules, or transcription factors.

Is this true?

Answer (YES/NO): NO